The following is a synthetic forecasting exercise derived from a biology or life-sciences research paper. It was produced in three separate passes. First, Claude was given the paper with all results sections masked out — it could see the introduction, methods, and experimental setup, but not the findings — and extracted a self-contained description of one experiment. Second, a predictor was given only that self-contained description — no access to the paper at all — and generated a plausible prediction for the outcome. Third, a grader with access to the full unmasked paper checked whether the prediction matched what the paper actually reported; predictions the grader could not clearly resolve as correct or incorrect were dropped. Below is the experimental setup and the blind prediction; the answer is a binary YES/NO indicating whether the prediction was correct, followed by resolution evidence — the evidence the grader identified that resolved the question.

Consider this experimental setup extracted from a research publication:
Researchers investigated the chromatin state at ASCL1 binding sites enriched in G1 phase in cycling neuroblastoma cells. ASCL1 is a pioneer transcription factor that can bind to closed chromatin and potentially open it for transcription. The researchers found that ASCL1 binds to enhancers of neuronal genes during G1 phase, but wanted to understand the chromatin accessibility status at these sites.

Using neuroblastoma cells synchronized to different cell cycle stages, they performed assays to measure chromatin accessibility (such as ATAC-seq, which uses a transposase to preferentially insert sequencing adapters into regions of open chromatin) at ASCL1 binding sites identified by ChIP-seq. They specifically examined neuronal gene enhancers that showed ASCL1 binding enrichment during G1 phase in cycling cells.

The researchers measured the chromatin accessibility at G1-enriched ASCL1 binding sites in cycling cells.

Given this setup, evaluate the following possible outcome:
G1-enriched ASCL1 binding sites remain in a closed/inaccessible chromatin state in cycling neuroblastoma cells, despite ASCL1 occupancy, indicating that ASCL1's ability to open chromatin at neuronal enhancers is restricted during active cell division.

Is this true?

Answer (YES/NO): YES